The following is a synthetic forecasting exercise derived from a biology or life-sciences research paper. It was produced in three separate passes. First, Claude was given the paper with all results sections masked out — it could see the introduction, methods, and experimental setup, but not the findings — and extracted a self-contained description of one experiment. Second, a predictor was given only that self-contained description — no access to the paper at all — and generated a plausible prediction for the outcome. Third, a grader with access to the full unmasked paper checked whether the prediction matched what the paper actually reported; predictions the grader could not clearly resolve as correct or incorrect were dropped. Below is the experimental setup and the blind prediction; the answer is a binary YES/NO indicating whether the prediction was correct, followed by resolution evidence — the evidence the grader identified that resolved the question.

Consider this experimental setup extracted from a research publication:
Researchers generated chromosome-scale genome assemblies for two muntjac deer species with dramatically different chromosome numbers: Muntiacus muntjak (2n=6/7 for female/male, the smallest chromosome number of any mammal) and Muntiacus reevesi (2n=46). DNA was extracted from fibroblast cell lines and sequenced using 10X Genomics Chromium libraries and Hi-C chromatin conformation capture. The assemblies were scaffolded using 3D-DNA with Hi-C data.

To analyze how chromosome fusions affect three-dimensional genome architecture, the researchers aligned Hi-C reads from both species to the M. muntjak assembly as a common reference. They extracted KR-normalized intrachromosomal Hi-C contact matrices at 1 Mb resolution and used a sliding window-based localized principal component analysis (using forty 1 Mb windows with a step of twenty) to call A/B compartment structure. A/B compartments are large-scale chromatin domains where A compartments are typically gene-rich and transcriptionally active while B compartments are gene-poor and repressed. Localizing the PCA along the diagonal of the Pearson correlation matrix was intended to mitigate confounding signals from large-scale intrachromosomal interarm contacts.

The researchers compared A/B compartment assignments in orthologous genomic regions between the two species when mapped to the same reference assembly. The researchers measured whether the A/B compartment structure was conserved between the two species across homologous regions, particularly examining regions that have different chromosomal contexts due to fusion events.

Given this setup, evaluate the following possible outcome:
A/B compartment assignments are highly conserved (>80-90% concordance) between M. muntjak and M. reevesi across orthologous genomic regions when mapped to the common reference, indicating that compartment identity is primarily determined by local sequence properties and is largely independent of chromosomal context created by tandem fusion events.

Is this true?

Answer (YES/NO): NO